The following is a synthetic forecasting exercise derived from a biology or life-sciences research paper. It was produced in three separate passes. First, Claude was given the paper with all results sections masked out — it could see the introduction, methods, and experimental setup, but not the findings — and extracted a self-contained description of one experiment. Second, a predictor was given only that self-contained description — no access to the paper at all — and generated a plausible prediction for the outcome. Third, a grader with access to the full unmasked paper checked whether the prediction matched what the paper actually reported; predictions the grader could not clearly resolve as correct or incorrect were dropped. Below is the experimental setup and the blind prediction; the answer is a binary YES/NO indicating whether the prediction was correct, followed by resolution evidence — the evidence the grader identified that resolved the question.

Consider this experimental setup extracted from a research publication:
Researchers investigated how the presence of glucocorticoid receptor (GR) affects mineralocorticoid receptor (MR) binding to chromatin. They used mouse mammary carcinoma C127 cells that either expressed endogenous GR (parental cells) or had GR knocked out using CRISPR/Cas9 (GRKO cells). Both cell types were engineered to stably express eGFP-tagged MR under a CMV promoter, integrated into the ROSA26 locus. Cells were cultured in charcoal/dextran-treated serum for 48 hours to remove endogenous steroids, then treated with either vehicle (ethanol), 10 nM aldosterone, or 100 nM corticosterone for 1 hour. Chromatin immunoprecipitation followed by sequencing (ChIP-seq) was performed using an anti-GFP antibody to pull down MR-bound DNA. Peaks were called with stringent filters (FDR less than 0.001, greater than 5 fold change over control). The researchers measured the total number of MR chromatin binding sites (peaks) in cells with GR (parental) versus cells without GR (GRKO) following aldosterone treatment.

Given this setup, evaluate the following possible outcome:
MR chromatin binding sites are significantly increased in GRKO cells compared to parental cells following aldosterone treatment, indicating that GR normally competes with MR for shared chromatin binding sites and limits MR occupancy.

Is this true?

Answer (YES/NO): NO